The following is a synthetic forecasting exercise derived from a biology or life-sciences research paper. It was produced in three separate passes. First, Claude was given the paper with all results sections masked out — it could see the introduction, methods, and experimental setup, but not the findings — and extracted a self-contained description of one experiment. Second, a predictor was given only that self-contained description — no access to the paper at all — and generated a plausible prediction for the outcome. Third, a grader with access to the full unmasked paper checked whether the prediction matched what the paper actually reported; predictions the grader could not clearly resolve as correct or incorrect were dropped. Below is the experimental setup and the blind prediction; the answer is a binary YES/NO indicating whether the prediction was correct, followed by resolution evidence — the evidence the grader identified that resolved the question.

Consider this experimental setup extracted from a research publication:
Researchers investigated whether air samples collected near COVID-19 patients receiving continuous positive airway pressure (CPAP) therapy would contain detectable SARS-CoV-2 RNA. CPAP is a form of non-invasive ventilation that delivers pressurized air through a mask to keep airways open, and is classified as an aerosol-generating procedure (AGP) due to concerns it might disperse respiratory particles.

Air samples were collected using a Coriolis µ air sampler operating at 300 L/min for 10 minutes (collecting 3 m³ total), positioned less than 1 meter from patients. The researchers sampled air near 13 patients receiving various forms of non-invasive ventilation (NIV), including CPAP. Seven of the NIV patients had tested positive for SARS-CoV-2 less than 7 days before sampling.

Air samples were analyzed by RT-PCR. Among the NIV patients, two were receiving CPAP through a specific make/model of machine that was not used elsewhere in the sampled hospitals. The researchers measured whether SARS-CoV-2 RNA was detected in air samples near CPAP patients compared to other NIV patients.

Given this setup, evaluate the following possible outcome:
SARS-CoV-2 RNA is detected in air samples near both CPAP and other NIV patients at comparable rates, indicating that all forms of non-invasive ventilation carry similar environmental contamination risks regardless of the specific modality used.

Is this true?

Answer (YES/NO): NO